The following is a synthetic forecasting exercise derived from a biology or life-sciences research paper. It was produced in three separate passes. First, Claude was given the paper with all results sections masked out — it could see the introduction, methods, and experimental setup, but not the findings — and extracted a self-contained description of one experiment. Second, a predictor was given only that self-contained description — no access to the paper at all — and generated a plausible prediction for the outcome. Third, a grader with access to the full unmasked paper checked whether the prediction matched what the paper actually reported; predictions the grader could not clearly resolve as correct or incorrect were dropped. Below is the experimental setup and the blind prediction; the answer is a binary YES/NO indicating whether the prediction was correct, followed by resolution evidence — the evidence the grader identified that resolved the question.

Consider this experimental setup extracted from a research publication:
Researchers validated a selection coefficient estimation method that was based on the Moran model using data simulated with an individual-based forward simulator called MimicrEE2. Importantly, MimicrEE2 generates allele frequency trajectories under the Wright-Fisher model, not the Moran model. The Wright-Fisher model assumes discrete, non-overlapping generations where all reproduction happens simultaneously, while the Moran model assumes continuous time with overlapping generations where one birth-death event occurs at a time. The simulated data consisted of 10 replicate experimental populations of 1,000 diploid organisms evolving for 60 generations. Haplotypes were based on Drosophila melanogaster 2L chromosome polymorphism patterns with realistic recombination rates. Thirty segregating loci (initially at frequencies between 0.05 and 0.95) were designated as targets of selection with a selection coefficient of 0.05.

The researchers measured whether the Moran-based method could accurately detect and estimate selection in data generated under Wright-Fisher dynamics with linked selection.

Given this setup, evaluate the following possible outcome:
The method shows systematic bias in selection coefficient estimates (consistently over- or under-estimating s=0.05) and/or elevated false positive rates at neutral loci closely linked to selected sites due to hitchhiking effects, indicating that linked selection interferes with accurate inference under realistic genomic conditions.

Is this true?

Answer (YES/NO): NO